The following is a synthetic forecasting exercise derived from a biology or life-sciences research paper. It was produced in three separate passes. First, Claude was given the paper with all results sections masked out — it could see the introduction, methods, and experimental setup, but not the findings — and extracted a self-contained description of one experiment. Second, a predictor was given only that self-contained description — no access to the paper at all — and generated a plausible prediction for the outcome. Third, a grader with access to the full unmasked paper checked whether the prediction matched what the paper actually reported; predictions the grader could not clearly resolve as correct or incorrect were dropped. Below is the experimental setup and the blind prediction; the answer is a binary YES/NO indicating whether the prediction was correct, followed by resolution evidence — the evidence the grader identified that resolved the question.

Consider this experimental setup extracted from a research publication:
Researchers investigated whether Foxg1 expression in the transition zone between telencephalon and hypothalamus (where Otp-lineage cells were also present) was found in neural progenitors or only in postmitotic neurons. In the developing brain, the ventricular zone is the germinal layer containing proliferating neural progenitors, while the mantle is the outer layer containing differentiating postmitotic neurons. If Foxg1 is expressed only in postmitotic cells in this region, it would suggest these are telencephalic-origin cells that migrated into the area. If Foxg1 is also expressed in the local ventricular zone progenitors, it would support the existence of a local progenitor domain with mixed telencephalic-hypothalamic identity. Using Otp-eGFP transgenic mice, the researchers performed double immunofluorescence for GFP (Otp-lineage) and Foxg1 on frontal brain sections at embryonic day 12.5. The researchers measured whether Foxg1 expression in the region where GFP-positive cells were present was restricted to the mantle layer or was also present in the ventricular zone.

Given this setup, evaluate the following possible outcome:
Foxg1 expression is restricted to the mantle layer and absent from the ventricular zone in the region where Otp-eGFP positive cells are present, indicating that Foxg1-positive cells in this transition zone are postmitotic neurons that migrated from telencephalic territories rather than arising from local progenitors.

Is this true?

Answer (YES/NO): NO